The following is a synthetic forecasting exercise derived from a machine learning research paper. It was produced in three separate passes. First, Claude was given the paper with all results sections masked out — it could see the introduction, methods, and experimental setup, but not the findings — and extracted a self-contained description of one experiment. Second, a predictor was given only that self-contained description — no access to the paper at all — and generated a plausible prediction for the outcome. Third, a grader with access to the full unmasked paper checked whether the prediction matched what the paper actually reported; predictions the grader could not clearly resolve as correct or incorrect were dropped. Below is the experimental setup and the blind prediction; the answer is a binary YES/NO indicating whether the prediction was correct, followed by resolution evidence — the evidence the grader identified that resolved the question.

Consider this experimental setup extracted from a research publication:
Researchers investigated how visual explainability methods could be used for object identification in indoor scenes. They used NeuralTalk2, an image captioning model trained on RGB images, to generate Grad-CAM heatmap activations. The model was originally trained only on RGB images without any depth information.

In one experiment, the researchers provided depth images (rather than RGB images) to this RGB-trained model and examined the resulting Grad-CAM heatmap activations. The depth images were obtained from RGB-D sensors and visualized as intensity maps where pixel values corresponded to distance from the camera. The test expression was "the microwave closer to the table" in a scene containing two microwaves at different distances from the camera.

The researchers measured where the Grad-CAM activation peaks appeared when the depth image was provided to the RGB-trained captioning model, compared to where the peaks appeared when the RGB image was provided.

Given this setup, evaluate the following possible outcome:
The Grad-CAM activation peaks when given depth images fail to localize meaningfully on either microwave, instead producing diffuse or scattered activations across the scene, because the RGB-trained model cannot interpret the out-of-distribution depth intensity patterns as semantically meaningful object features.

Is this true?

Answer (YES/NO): NO